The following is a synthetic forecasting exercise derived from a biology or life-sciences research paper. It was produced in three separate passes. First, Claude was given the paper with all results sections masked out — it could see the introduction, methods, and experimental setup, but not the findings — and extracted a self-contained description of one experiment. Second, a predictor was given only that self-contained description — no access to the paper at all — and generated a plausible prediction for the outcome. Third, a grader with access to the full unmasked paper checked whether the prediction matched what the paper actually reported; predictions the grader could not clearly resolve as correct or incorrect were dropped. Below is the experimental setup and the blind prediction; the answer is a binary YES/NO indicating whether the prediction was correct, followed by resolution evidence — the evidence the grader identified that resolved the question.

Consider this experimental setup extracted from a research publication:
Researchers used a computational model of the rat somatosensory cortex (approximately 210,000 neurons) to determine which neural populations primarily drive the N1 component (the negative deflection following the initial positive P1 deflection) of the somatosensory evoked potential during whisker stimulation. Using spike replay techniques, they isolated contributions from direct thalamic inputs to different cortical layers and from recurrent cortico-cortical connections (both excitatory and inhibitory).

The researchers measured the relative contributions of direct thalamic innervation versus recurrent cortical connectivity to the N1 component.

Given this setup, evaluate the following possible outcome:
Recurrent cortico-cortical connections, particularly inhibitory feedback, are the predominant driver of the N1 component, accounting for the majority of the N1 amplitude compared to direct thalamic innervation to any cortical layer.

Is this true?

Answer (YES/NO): YES